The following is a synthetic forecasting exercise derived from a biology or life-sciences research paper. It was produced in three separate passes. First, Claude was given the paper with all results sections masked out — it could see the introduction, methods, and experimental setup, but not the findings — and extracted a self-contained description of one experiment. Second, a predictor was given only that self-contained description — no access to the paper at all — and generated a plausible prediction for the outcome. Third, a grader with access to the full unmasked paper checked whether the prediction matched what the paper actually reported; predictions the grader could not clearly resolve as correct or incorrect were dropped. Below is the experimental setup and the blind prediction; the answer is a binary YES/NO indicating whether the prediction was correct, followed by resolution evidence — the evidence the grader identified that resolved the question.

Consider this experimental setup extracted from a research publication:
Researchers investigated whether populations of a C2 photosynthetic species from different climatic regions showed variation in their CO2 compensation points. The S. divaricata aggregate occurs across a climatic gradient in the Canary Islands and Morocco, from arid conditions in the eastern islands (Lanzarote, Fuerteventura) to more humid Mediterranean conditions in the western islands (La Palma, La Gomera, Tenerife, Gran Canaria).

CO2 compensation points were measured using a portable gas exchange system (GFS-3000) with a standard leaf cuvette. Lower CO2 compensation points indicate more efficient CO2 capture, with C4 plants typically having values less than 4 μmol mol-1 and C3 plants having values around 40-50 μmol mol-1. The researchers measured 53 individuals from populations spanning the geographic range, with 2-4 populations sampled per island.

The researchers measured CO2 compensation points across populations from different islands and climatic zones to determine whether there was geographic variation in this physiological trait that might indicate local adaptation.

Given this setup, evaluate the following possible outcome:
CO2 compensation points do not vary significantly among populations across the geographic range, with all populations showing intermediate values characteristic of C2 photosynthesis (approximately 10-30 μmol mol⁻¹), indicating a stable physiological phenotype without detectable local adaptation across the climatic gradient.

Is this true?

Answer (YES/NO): YES